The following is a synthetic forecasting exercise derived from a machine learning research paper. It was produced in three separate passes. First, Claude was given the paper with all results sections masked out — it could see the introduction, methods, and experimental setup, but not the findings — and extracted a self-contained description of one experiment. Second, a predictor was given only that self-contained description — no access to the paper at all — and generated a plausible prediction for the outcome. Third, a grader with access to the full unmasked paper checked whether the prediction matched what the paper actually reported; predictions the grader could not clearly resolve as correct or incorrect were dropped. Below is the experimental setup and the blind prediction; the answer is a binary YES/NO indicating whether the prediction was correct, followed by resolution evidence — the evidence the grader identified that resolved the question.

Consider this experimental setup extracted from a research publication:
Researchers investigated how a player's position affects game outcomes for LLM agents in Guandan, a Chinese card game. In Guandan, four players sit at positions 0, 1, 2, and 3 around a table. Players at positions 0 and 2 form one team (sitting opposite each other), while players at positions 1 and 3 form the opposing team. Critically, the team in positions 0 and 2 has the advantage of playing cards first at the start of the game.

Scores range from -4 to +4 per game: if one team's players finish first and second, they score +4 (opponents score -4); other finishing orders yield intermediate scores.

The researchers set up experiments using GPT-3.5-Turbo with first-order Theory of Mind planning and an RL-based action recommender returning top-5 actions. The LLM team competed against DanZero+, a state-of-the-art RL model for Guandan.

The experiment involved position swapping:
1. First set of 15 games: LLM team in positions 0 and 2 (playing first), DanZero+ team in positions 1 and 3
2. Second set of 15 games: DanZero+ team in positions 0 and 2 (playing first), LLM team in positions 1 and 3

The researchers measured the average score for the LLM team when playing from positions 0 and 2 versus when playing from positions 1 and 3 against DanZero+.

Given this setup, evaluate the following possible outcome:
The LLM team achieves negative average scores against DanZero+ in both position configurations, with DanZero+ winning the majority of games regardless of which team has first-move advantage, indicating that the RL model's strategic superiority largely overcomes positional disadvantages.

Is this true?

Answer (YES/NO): YES